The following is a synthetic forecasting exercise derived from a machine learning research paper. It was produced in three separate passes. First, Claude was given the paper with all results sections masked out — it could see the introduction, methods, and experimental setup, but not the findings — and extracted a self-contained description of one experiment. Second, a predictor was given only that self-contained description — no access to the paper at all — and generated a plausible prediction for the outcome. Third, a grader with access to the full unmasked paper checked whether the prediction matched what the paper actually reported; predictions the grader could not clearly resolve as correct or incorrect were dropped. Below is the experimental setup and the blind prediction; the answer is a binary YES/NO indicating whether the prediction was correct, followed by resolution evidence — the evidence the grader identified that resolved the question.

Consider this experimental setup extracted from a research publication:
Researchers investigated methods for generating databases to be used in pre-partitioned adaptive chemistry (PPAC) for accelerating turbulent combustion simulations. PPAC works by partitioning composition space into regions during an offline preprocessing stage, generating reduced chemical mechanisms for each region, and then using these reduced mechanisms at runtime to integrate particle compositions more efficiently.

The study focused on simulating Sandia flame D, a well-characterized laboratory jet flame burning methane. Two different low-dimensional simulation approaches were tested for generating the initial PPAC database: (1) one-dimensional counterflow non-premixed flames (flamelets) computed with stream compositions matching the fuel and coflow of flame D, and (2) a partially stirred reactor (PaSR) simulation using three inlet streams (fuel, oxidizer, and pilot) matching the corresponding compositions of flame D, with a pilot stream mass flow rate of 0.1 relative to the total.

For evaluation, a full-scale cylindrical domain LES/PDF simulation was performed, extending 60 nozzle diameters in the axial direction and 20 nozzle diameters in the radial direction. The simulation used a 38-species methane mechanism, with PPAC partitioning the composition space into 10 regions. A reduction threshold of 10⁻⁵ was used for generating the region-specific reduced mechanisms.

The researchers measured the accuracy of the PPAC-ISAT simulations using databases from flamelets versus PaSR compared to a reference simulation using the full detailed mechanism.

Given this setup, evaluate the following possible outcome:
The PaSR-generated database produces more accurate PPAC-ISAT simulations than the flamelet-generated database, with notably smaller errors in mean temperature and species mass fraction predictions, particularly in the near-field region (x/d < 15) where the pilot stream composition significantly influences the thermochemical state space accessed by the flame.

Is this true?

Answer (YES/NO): YES